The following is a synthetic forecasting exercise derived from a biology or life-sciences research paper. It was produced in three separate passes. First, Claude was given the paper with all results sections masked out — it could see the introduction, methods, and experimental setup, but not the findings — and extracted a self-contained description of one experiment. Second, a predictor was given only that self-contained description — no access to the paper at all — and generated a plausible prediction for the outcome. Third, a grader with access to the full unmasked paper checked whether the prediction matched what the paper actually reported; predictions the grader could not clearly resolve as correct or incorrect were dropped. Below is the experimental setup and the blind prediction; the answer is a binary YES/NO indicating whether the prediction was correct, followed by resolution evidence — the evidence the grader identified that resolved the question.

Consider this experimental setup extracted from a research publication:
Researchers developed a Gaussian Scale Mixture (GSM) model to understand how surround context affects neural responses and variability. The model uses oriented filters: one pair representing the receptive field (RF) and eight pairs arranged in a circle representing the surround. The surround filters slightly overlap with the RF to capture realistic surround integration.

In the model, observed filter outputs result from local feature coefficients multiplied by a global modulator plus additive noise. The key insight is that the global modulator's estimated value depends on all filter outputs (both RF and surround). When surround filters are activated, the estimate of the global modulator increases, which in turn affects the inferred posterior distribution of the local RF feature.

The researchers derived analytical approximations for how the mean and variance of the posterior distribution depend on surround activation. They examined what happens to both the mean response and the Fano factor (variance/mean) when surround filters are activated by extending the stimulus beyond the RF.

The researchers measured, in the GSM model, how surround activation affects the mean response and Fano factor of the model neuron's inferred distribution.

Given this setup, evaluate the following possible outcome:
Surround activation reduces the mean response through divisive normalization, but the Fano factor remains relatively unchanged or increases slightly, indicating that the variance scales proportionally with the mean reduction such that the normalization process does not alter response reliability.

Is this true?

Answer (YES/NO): NO